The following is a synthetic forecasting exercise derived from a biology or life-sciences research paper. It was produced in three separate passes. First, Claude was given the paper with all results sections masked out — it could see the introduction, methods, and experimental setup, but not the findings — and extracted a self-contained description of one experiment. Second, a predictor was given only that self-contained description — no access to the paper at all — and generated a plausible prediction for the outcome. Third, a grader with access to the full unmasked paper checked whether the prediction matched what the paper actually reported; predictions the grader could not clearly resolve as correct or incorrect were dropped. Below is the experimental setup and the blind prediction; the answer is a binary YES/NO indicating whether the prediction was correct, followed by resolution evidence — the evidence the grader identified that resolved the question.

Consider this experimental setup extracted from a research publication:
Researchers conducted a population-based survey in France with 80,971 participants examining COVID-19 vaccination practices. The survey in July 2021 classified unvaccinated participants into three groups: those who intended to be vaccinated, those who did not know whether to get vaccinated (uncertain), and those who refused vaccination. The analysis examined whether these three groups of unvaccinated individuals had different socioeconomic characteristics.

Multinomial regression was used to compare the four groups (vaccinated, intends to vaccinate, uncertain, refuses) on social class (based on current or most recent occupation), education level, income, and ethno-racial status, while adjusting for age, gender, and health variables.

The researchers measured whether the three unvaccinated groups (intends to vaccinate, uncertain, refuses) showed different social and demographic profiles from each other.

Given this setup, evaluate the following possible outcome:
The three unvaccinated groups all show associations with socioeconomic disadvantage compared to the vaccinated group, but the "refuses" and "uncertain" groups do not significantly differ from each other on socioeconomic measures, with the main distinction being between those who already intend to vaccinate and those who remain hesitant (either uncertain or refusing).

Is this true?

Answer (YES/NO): NO